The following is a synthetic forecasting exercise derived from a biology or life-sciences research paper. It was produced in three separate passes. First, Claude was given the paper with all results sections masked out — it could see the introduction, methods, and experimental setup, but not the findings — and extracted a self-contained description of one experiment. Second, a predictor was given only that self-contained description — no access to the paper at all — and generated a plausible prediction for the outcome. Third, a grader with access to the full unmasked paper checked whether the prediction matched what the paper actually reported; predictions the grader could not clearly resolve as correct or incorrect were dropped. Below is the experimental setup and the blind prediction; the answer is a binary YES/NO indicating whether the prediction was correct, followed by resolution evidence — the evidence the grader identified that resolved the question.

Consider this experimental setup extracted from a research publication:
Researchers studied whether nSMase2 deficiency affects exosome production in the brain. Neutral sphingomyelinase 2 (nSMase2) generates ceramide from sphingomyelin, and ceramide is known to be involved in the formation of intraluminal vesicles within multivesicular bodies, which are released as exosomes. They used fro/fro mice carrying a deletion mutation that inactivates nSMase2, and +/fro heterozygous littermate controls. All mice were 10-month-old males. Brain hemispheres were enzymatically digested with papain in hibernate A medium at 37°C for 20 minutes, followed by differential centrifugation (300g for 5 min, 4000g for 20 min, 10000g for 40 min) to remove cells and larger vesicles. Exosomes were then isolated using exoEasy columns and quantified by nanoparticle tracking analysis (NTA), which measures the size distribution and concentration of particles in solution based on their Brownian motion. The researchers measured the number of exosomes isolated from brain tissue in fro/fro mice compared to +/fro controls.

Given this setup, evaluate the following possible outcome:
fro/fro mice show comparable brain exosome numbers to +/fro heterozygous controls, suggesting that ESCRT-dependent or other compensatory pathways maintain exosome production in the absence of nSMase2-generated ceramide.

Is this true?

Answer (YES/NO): NO